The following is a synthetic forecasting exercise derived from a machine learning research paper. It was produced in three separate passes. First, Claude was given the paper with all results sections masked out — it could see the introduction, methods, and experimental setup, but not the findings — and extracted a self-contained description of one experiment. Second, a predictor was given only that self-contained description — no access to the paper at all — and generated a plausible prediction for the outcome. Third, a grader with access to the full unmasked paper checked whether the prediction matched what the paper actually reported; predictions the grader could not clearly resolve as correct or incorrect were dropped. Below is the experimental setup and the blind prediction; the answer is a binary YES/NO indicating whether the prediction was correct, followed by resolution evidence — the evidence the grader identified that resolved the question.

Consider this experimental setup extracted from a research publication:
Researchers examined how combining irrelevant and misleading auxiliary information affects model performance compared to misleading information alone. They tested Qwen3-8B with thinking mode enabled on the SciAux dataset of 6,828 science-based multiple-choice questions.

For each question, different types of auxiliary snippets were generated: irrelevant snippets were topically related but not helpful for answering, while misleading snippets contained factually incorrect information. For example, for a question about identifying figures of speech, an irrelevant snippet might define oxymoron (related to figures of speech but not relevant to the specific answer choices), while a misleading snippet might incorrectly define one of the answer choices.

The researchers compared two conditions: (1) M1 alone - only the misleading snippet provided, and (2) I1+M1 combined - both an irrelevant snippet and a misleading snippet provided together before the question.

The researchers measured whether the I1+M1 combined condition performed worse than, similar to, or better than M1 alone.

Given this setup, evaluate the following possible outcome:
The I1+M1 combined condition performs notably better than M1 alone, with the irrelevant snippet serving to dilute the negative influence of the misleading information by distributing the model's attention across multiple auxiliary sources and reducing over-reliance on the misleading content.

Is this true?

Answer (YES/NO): YES